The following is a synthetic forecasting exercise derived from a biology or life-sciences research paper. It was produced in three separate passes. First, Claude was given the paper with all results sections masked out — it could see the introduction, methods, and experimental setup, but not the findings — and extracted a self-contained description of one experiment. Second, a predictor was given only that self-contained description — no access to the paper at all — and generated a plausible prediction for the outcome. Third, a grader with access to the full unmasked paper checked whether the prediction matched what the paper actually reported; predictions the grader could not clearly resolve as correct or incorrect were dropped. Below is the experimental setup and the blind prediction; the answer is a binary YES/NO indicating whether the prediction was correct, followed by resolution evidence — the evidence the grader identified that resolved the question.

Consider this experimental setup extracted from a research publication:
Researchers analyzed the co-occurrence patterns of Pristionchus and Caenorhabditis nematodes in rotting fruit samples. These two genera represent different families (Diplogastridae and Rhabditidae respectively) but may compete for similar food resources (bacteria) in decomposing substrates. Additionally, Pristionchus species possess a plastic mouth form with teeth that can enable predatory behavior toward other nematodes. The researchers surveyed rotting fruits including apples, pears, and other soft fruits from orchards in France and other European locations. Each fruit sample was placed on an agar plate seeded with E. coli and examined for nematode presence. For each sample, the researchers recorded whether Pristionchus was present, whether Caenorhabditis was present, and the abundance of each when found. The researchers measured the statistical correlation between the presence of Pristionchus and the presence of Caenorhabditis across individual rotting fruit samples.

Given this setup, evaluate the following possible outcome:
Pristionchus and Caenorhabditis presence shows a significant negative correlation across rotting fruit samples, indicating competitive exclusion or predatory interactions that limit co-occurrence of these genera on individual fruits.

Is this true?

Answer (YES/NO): NO